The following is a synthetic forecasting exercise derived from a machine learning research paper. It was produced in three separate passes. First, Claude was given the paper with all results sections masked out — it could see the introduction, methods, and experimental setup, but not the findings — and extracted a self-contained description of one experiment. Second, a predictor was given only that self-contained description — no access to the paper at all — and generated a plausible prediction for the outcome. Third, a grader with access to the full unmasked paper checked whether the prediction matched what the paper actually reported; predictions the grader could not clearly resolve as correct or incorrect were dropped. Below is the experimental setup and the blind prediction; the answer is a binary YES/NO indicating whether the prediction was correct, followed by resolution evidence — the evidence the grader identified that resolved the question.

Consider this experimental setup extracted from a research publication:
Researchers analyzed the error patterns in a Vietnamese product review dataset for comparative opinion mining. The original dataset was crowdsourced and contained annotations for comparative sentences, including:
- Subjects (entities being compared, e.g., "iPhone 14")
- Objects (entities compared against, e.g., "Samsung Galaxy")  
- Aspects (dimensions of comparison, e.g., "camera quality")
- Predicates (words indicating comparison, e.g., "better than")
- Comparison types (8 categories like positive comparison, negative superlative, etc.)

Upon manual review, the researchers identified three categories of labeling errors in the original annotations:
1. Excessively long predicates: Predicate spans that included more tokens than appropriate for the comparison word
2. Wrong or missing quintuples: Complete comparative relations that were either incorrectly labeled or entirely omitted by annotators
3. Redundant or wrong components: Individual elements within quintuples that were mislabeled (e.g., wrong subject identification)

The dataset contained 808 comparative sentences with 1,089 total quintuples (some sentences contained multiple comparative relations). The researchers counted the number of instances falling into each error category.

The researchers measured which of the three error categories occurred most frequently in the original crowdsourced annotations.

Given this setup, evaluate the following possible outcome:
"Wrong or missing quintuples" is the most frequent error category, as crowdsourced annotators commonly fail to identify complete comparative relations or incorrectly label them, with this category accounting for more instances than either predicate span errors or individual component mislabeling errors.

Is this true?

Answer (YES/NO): NO